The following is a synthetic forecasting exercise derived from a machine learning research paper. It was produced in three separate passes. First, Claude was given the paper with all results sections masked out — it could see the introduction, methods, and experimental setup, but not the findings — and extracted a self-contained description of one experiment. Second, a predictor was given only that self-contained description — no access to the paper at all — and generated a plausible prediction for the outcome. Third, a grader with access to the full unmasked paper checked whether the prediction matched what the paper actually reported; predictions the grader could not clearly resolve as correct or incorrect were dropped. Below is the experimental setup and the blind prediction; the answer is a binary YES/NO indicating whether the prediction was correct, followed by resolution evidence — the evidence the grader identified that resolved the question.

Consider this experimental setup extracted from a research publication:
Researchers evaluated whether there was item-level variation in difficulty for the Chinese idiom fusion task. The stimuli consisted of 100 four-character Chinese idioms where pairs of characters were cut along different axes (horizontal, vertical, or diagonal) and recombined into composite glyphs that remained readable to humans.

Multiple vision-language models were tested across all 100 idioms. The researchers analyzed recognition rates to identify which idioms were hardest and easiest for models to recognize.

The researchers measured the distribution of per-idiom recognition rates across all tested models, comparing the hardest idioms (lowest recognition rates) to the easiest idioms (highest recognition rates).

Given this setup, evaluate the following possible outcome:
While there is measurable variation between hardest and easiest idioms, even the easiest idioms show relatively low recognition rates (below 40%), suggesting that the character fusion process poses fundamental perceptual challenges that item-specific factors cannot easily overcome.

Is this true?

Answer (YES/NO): YES